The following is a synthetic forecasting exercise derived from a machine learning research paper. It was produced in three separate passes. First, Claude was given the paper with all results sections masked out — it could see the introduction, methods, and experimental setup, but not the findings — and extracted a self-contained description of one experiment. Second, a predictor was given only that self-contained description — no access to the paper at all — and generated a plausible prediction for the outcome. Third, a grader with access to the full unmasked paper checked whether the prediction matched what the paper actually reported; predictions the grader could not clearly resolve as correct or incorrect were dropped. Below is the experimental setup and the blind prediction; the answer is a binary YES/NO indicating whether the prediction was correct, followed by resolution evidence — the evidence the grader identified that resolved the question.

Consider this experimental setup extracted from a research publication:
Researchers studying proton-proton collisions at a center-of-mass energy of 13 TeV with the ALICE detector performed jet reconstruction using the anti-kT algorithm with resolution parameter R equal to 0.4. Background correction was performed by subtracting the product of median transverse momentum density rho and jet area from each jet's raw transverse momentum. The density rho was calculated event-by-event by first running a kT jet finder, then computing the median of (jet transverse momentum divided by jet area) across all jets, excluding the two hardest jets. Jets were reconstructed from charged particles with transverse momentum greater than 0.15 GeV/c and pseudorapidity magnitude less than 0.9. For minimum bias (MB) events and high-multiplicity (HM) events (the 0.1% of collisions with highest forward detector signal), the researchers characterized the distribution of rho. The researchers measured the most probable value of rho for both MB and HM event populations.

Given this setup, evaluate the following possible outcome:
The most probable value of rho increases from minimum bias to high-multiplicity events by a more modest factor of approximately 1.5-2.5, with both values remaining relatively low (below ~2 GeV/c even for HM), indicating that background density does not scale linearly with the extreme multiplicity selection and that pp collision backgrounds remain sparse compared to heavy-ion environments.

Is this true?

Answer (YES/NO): NO